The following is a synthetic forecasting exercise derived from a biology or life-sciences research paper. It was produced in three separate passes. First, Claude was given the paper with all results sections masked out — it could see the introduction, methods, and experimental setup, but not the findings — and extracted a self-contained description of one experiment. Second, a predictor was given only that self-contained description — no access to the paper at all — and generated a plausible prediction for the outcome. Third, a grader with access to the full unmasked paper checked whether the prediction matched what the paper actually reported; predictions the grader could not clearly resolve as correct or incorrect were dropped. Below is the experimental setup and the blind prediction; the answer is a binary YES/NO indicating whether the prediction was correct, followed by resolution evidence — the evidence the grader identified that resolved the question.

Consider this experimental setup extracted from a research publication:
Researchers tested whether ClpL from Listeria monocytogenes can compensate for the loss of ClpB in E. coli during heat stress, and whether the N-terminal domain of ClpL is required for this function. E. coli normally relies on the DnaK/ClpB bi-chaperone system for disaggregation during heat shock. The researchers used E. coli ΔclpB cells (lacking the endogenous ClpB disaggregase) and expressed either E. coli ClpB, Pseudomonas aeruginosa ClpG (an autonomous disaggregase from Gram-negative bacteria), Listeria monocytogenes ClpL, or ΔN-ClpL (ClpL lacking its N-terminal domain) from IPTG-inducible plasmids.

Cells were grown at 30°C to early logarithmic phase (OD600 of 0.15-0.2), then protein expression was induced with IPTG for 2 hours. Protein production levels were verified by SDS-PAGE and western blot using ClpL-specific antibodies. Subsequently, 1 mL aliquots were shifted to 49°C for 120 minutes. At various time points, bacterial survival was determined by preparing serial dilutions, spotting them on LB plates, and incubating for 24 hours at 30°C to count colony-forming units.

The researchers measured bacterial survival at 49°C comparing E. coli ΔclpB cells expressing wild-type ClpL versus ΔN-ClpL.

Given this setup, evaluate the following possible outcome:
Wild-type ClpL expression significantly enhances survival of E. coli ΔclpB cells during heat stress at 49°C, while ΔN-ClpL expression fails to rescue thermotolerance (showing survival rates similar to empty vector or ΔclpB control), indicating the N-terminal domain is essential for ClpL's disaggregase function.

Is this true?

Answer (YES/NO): YES